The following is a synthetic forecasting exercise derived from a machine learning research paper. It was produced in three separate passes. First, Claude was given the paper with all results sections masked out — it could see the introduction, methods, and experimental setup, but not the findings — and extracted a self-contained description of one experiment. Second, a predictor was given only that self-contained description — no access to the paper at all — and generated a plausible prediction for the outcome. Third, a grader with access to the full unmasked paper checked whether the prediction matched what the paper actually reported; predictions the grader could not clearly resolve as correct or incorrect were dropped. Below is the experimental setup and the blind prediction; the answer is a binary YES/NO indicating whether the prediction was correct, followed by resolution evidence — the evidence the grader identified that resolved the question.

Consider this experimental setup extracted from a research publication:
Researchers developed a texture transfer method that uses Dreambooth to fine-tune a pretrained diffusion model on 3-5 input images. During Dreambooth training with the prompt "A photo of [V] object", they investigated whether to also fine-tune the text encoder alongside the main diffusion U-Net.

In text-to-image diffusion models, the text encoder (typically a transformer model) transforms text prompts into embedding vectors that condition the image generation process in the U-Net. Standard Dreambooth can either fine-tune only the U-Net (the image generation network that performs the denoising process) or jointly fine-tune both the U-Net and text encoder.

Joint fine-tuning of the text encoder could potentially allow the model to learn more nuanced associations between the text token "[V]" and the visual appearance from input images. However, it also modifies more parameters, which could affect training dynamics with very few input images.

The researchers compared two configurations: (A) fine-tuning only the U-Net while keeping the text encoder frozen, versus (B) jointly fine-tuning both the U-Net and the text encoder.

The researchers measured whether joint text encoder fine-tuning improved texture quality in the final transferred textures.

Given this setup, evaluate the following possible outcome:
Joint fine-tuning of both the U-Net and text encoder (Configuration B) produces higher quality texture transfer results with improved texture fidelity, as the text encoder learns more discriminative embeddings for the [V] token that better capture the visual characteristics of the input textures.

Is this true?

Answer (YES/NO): NO